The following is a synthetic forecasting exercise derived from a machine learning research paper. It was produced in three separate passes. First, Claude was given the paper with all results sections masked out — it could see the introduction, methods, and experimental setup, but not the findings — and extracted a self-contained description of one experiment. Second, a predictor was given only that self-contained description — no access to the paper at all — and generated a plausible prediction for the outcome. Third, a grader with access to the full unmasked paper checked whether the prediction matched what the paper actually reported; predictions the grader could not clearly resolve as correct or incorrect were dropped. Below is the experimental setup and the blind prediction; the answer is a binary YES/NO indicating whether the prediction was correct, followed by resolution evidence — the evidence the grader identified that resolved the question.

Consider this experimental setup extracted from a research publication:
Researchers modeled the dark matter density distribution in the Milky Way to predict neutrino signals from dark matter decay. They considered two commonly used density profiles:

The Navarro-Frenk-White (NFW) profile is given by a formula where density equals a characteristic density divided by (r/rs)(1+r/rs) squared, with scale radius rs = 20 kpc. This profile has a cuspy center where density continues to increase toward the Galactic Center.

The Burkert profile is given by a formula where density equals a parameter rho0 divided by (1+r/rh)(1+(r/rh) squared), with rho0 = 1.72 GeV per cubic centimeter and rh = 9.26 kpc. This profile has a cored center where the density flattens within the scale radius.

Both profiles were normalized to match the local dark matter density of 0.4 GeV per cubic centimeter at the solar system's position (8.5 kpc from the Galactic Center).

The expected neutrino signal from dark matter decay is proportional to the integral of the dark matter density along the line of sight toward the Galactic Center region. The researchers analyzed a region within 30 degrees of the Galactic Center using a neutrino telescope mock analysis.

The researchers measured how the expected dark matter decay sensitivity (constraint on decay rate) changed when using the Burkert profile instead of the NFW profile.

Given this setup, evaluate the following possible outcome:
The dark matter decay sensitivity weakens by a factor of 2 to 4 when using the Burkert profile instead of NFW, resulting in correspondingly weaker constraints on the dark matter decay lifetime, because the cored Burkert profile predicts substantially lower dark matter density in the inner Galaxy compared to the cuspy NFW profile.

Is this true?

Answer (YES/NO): NO